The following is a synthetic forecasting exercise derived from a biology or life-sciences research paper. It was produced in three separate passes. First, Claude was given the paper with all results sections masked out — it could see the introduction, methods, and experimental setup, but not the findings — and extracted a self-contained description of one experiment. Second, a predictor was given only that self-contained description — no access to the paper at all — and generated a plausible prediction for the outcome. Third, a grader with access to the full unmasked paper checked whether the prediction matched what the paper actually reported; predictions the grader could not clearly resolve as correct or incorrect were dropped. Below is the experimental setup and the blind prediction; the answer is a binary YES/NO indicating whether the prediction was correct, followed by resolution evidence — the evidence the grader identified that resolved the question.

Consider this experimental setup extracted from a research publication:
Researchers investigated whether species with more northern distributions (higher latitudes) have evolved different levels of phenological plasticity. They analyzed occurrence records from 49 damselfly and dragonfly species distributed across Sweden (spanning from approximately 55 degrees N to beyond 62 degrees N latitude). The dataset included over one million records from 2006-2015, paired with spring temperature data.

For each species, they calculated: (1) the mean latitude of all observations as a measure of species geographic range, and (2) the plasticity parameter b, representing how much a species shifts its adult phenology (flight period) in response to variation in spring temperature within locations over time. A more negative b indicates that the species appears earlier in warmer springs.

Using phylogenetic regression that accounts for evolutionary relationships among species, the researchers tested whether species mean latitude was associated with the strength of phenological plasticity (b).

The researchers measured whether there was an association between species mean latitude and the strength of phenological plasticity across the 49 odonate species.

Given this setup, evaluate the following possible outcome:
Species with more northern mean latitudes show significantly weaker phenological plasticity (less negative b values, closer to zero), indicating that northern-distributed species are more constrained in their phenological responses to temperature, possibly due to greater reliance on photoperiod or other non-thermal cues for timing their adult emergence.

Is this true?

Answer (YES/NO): NO